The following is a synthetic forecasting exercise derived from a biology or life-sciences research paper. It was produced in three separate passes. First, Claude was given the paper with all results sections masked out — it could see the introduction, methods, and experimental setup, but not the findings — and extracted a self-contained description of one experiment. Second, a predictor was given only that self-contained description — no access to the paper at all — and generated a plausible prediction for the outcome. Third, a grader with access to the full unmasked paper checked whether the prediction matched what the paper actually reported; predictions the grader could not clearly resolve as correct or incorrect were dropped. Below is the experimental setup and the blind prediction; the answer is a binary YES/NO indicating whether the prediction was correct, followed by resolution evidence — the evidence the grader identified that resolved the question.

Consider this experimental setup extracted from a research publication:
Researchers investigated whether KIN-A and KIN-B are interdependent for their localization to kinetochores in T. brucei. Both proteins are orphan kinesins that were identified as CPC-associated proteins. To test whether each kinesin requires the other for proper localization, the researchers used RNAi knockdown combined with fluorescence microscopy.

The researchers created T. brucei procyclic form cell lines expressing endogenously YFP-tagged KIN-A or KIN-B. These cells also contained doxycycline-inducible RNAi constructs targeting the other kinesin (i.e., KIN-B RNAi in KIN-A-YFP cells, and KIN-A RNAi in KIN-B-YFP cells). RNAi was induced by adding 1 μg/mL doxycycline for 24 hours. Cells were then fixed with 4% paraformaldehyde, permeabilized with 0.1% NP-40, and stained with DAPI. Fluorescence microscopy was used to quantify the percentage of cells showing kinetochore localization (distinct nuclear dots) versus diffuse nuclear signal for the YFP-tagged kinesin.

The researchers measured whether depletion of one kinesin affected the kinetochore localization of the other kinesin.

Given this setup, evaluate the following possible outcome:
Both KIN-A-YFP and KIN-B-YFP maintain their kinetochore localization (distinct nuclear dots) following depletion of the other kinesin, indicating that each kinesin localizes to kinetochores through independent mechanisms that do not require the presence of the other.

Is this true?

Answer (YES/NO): NO